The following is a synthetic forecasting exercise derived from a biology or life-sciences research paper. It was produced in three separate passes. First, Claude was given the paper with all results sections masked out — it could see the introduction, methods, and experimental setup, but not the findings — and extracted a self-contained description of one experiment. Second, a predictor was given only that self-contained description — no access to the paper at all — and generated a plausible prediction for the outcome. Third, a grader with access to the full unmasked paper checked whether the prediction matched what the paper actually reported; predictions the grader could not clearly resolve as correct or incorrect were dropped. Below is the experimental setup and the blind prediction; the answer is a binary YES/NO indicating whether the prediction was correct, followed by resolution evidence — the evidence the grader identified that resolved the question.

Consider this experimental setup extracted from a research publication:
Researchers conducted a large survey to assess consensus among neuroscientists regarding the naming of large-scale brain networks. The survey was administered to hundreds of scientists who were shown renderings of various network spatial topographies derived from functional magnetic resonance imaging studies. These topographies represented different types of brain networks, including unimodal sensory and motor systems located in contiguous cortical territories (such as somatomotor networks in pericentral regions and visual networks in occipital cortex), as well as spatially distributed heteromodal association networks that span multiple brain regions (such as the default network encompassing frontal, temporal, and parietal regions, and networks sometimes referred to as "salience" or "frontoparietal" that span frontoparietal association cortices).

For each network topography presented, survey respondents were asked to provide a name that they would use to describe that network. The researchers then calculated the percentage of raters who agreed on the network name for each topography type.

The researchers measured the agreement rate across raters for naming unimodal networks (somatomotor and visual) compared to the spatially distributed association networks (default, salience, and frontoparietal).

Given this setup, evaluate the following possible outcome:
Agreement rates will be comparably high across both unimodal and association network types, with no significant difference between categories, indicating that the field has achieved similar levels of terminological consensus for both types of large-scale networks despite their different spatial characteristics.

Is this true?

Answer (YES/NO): NO